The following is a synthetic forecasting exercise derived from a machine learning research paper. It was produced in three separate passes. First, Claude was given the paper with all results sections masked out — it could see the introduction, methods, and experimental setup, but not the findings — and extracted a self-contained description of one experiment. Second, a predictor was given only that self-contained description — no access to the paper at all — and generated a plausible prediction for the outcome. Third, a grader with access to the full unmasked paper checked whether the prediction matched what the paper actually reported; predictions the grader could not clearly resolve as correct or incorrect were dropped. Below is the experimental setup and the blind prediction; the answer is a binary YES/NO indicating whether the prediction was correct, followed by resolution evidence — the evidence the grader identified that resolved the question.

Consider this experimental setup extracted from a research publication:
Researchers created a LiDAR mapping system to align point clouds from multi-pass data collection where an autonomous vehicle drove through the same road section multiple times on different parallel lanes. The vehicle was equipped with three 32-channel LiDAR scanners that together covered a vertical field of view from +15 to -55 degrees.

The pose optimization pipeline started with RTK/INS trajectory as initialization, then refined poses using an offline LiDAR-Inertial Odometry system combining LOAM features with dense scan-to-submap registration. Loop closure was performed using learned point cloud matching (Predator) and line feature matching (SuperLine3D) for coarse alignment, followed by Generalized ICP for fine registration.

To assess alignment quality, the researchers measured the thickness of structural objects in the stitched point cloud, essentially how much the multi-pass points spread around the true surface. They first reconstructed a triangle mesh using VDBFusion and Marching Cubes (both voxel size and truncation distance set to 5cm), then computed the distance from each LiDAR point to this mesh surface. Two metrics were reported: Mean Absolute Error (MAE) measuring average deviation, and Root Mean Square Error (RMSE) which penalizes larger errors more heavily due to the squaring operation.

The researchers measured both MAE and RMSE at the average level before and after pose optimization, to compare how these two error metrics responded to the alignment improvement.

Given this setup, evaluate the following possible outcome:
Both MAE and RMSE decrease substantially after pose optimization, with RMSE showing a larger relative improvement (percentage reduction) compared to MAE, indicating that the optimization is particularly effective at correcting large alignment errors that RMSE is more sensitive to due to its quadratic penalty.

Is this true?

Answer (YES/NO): NO